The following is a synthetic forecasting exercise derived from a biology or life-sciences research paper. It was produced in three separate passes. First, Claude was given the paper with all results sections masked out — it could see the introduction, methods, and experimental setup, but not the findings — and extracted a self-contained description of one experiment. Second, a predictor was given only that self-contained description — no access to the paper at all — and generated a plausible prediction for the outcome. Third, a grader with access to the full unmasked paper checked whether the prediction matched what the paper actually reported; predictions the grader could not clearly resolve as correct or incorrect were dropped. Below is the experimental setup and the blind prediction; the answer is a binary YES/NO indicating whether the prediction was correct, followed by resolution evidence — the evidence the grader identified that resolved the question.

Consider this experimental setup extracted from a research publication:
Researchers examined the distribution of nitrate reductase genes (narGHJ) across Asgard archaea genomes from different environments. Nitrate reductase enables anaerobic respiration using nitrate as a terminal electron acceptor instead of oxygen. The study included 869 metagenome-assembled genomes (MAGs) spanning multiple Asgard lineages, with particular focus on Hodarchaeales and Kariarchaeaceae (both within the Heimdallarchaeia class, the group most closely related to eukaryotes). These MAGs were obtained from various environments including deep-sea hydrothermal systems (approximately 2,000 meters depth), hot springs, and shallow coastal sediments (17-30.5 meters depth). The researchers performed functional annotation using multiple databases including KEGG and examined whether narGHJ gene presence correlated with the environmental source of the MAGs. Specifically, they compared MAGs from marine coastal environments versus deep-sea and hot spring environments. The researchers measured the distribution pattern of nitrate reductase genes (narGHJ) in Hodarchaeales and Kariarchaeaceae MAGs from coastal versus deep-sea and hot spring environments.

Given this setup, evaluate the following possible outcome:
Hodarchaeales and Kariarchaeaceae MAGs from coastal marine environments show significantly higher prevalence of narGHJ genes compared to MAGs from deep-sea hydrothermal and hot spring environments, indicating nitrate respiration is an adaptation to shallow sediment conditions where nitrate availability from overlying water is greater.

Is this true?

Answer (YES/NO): NO